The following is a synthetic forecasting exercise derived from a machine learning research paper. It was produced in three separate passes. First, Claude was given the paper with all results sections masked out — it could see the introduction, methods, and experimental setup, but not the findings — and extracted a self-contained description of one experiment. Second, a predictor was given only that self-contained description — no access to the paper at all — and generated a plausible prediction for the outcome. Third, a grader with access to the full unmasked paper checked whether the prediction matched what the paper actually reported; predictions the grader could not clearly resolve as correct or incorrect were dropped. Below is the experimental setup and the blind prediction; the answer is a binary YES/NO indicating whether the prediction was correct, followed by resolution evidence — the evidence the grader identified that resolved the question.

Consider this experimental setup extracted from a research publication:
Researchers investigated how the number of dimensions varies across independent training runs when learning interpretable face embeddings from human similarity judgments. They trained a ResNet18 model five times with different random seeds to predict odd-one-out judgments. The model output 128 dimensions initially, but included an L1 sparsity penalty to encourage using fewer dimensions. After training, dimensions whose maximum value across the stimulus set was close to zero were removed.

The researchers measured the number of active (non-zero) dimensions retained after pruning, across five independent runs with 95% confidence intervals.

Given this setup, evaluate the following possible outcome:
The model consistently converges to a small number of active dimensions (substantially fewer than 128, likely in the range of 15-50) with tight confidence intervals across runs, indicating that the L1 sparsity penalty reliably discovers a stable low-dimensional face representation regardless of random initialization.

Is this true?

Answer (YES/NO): YES